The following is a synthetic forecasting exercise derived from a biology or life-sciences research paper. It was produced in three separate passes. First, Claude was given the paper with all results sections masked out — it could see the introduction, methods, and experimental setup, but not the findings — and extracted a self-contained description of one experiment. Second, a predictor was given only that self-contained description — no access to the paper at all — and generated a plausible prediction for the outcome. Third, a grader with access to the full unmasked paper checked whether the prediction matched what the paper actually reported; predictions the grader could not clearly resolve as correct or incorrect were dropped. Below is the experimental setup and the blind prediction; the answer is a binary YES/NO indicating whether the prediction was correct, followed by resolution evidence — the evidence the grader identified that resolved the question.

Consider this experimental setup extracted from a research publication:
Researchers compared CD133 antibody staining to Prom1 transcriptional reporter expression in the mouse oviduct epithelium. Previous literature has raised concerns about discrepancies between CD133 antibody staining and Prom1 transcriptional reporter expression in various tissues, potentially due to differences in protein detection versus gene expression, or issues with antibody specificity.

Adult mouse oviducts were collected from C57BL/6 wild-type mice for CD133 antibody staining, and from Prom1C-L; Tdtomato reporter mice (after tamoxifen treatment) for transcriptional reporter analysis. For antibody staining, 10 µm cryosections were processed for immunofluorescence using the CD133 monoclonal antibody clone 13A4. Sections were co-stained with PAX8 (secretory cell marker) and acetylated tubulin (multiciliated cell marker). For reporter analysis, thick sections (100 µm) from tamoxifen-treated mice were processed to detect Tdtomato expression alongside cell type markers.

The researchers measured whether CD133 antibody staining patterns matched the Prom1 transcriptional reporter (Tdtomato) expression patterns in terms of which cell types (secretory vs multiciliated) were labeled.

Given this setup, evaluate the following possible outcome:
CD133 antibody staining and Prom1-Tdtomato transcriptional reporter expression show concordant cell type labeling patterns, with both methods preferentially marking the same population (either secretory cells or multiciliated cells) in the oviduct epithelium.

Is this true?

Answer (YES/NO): NO